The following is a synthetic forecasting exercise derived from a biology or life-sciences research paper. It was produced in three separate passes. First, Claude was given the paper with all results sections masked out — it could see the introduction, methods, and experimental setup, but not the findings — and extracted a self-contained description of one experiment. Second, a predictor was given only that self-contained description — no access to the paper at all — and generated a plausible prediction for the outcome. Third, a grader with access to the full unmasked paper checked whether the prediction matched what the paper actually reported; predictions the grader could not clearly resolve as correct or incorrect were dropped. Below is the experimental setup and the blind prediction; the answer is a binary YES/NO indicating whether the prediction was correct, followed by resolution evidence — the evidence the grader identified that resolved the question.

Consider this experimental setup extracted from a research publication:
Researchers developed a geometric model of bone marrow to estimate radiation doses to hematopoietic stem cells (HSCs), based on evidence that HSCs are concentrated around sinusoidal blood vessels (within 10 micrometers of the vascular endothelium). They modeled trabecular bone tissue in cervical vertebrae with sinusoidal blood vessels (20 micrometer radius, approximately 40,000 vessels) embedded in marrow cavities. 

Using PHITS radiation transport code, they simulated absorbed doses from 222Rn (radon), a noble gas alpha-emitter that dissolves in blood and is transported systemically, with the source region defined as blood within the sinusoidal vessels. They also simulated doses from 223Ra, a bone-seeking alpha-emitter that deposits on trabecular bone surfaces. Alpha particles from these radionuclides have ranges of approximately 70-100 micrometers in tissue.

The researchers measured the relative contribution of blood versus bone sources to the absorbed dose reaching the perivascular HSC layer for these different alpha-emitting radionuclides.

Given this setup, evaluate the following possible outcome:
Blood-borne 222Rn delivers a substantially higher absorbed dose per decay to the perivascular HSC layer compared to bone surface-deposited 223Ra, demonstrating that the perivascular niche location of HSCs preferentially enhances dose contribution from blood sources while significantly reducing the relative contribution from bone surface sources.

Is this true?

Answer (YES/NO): YES